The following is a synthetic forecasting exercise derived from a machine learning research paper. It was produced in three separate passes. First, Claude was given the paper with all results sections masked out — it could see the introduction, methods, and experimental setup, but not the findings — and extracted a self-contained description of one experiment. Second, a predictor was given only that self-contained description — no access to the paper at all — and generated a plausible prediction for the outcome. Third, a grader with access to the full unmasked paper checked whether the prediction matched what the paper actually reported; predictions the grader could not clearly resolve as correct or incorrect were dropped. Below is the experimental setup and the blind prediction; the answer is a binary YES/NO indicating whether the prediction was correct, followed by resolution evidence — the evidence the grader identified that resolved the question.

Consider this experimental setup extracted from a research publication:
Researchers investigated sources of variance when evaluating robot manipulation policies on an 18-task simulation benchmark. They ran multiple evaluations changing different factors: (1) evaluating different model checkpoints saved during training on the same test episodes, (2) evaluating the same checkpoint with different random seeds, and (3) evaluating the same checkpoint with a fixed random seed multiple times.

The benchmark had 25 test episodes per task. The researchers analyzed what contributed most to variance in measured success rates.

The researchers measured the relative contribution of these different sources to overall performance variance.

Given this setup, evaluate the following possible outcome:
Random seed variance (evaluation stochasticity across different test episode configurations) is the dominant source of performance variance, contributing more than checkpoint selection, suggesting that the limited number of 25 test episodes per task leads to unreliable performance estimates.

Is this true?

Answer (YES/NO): NO